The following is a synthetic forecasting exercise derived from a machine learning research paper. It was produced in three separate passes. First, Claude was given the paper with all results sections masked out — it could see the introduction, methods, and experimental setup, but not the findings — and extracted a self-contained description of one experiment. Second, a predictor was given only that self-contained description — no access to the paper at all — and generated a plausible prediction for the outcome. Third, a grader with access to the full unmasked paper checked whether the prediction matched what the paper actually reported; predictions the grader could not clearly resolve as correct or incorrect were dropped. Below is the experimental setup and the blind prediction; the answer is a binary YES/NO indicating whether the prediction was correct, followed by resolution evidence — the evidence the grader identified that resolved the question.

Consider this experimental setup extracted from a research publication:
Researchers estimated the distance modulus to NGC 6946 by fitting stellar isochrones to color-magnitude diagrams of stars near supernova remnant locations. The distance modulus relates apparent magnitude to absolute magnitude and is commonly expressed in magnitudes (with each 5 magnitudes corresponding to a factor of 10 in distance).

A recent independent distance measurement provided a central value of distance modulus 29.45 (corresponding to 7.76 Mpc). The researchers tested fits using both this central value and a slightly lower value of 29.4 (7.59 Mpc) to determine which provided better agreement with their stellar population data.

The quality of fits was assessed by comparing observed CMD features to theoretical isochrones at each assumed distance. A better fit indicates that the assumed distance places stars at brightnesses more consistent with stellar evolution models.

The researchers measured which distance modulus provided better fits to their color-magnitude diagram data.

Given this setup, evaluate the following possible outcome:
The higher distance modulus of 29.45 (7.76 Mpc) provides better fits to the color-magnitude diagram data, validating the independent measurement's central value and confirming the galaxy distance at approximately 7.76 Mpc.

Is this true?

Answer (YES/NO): NO